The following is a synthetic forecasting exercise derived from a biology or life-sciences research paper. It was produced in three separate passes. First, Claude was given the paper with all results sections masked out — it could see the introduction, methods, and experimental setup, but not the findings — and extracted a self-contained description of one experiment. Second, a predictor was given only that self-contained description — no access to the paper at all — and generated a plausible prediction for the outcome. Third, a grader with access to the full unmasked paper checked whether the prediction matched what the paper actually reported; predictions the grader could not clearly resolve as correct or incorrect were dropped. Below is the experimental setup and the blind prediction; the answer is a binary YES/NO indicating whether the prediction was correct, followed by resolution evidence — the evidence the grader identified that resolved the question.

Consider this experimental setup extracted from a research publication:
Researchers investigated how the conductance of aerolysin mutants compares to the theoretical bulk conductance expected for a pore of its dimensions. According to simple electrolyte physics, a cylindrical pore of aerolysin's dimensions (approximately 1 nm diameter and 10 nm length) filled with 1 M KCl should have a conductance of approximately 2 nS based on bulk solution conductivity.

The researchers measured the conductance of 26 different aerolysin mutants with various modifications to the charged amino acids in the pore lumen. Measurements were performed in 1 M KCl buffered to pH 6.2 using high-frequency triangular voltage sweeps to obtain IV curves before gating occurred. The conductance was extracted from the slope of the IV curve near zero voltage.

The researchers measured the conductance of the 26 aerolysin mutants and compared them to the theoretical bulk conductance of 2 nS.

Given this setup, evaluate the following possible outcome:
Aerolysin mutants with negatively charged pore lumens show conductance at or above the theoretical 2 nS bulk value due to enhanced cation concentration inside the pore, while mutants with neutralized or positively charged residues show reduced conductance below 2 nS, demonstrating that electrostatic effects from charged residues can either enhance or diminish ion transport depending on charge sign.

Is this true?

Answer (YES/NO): NO